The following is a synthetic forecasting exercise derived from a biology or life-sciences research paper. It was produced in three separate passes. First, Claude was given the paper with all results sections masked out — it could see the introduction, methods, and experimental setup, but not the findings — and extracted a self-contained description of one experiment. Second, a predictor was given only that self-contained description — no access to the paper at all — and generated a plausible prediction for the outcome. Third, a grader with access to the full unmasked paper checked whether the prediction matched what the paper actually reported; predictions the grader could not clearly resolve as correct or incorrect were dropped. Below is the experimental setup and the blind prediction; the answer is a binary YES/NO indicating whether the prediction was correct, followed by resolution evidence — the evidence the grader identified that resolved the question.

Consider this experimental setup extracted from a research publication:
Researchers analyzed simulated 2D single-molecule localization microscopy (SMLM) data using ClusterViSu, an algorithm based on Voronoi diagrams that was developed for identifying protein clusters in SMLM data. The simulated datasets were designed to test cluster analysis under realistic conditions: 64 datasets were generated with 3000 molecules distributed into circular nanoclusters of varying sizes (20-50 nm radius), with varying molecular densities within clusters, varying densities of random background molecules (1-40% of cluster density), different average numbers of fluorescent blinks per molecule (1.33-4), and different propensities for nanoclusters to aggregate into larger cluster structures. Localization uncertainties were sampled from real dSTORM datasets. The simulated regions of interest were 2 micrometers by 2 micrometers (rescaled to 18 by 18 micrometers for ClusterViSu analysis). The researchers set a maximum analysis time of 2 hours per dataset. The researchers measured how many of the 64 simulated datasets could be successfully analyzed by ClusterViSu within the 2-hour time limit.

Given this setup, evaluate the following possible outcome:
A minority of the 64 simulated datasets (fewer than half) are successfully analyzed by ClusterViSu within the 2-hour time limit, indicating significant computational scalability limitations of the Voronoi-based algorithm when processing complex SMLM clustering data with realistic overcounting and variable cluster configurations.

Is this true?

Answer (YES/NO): NO